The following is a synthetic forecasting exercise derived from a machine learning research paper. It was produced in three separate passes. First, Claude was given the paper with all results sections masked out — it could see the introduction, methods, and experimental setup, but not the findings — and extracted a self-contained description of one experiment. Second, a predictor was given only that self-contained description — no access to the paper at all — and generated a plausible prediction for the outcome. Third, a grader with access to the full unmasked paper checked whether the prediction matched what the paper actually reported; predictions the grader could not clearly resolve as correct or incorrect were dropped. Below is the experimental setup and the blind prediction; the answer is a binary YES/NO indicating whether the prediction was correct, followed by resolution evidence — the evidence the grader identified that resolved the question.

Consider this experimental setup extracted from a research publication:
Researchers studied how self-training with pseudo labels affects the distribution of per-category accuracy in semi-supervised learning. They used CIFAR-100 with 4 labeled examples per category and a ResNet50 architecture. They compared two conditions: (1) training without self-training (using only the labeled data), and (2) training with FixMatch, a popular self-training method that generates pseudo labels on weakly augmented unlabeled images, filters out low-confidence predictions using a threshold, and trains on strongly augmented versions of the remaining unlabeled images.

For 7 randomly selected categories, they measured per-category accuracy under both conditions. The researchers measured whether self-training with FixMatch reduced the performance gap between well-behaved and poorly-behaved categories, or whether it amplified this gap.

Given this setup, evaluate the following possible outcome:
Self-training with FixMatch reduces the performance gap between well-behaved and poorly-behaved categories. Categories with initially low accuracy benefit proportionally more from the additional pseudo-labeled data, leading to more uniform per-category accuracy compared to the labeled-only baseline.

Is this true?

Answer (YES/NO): NO